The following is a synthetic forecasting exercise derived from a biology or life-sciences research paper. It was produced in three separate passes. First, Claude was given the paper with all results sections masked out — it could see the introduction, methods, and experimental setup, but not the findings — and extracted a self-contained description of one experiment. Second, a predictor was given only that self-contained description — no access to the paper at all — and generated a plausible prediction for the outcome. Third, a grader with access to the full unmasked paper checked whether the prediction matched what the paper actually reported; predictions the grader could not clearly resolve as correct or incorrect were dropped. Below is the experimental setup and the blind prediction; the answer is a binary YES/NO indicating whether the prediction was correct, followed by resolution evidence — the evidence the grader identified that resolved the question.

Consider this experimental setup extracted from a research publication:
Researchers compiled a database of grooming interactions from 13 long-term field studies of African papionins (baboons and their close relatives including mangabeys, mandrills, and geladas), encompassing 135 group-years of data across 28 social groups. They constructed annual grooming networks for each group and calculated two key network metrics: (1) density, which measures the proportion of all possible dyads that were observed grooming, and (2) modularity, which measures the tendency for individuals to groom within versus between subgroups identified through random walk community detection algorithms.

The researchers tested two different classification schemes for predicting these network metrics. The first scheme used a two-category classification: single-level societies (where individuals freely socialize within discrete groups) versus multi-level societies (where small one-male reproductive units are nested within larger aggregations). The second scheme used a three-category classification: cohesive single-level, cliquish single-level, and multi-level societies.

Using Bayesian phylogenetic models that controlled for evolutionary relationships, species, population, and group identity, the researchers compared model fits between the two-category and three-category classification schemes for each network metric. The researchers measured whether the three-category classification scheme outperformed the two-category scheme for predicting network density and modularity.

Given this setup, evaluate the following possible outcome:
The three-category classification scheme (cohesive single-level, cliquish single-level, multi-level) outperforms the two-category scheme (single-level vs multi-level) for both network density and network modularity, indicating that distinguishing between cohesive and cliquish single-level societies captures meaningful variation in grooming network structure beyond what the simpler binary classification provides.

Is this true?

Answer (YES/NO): NO